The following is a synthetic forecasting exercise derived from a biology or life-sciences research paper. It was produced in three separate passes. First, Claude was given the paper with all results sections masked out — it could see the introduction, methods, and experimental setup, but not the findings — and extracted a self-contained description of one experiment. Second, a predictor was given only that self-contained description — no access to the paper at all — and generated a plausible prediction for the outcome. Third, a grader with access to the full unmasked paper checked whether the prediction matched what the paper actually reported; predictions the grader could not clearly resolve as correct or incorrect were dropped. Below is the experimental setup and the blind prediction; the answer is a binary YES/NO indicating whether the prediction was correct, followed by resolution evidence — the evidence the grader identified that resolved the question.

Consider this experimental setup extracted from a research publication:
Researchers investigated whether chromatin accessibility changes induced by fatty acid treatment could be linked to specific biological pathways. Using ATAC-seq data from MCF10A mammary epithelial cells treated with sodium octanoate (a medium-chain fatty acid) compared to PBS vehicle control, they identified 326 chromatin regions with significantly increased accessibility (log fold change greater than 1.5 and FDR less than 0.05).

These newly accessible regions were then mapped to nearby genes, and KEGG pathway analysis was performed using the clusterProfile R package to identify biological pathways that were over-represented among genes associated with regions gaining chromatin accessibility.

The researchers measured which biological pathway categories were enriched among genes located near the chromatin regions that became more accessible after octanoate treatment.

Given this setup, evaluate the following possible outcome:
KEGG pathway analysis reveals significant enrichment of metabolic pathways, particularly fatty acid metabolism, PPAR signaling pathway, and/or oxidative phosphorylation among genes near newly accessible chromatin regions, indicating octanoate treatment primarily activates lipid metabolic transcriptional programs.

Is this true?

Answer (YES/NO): NO